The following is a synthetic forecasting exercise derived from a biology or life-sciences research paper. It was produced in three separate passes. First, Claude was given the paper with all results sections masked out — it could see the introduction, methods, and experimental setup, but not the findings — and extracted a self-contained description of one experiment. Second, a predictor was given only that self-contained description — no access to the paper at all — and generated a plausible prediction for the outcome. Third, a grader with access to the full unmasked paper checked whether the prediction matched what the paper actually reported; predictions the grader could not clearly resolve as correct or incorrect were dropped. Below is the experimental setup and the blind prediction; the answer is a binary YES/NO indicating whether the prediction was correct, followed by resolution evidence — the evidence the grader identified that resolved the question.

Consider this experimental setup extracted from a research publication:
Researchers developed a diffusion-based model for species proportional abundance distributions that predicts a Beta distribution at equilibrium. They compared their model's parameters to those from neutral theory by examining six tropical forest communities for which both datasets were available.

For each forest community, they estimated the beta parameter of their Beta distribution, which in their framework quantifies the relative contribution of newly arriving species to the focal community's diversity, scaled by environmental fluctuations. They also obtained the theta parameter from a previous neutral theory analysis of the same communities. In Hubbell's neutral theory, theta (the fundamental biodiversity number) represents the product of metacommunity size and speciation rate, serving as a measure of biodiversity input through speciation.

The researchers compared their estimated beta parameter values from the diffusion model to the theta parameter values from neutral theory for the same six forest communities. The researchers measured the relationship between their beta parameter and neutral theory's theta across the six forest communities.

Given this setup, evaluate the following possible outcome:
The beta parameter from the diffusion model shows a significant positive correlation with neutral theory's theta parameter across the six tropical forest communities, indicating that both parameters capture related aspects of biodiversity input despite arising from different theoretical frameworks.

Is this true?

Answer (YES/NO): YES